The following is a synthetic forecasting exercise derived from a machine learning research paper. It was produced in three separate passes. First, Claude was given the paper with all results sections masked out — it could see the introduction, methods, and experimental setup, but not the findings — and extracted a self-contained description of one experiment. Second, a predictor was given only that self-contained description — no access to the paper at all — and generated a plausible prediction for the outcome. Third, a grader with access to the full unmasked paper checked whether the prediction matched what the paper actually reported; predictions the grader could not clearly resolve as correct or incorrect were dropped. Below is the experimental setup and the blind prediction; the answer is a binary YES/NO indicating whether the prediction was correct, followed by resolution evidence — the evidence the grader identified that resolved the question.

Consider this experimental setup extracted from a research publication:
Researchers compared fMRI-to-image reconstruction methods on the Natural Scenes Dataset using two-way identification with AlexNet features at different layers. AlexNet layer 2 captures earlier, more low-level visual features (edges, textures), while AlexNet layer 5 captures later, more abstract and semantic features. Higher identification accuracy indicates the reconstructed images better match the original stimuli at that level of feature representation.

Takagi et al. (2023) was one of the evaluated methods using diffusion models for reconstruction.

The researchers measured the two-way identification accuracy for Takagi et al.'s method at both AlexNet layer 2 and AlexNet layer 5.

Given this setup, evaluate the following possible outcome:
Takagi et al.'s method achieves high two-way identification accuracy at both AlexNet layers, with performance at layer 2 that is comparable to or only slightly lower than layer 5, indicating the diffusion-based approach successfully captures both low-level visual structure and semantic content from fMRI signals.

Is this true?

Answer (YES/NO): YES